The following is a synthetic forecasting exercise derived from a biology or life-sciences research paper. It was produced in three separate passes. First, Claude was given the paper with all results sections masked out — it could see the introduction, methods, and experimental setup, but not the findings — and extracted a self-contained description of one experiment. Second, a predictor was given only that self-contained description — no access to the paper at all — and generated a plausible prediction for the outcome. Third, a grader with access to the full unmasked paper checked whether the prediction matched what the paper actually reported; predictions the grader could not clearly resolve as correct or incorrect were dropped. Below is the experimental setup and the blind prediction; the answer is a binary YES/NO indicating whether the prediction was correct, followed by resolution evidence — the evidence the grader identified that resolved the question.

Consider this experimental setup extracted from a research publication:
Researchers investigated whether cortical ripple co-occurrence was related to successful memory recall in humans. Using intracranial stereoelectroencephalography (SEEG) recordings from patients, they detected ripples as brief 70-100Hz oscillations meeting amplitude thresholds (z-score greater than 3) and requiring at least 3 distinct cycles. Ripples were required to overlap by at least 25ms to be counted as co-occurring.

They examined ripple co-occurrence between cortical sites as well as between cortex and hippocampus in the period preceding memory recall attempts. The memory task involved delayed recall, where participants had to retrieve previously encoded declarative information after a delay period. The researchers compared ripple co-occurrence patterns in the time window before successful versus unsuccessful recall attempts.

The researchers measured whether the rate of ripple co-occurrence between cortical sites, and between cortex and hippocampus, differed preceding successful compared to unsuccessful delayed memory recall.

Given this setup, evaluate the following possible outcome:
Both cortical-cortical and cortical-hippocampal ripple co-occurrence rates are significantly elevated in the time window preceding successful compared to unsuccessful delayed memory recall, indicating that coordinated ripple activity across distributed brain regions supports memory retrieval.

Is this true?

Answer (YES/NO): YES